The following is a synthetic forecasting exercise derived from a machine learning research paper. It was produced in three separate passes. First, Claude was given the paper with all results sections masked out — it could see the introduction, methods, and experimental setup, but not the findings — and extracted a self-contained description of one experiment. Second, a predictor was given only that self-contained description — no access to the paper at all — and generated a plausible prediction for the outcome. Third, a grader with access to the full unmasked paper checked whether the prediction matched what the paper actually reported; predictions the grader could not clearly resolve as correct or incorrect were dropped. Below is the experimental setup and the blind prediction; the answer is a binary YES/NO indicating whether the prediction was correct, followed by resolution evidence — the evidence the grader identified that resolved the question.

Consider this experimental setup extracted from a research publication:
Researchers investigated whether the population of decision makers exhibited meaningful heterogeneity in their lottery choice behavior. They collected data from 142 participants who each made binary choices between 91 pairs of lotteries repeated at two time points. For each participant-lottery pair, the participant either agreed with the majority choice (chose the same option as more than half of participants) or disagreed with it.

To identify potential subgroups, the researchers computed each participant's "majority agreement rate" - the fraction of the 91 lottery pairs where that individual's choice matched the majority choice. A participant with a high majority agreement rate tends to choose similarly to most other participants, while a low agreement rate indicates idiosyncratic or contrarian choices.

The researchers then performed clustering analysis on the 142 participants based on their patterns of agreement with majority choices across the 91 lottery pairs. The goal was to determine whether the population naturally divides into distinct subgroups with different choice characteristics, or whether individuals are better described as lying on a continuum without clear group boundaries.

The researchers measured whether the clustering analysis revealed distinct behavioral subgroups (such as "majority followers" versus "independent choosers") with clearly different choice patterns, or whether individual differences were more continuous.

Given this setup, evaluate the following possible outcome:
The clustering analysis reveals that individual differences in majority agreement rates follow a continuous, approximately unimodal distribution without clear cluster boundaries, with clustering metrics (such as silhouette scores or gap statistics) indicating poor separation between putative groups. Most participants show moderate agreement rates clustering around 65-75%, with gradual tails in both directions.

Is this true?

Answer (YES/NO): NO